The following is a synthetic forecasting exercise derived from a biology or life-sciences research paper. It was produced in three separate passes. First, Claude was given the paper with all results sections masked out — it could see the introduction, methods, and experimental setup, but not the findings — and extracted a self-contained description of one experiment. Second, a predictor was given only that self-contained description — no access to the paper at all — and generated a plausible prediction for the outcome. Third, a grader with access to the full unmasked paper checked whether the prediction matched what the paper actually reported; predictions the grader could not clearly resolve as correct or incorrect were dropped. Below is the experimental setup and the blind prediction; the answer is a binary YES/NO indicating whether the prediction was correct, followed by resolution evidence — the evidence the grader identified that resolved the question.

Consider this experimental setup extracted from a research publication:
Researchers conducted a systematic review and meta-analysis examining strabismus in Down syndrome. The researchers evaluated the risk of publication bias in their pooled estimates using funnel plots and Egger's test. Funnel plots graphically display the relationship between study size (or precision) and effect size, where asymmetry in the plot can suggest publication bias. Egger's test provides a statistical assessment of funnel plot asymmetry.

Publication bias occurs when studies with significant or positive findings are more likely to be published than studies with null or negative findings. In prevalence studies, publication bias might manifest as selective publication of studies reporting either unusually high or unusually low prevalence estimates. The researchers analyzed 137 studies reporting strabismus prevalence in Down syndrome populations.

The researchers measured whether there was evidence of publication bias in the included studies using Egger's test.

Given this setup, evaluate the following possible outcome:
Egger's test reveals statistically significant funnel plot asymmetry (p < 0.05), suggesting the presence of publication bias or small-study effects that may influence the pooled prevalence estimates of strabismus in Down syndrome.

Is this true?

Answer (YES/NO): NO